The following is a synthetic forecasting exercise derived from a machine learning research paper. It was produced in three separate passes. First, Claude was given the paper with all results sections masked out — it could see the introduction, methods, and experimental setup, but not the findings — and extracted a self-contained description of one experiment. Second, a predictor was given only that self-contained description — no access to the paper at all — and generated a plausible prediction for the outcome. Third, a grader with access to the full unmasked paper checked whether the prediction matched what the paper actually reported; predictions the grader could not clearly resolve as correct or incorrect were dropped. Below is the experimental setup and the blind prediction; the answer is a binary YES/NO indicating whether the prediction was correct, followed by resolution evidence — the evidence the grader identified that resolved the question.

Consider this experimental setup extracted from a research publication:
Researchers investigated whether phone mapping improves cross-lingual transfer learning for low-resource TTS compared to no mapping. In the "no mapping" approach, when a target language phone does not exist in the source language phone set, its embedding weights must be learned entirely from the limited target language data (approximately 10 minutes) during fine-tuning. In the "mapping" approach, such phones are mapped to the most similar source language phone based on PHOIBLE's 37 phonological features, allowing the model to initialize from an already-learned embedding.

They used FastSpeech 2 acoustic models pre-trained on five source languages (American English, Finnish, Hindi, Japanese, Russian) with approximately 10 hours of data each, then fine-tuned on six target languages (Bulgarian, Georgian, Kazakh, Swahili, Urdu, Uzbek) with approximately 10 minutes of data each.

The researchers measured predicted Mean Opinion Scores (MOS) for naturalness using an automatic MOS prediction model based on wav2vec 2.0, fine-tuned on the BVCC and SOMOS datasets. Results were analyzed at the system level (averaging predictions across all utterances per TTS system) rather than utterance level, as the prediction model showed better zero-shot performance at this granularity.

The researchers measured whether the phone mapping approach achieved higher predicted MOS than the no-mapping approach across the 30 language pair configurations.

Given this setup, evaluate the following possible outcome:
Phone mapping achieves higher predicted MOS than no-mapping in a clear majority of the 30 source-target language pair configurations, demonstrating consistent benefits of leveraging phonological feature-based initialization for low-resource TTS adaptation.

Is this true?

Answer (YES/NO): YES